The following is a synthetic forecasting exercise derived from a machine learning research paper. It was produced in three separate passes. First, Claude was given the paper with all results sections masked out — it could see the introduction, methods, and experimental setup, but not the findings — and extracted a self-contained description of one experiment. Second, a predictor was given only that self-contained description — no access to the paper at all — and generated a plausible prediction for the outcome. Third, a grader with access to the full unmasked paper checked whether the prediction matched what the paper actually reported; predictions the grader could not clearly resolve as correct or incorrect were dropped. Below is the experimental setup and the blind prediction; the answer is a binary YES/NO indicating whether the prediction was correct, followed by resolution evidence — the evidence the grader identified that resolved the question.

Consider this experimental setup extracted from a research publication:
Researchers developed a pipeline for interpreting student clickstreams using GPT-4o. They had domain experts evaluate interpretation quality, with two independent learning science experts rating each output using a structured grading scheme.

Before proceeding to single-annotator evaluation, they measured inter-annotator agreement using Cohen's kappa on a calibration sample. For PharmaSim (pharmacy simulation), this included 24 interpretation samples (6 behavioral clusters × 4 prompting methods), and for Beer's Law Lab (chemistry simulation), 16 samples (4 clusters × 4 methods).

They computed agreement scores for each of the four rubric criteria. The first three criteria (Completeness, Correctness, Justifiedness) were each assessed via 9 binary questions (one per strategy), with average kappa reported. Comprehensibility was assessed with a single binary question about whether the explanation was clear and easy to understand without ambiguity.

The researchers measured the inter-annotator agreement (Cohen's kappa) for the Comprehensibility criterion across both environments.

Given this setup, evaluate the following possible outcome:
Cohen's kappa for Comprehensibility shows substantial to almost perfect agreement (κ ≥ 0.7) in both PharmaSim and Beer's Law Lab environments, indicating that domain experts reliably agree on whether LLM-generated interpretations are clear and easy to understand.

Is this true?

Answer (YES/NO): YES